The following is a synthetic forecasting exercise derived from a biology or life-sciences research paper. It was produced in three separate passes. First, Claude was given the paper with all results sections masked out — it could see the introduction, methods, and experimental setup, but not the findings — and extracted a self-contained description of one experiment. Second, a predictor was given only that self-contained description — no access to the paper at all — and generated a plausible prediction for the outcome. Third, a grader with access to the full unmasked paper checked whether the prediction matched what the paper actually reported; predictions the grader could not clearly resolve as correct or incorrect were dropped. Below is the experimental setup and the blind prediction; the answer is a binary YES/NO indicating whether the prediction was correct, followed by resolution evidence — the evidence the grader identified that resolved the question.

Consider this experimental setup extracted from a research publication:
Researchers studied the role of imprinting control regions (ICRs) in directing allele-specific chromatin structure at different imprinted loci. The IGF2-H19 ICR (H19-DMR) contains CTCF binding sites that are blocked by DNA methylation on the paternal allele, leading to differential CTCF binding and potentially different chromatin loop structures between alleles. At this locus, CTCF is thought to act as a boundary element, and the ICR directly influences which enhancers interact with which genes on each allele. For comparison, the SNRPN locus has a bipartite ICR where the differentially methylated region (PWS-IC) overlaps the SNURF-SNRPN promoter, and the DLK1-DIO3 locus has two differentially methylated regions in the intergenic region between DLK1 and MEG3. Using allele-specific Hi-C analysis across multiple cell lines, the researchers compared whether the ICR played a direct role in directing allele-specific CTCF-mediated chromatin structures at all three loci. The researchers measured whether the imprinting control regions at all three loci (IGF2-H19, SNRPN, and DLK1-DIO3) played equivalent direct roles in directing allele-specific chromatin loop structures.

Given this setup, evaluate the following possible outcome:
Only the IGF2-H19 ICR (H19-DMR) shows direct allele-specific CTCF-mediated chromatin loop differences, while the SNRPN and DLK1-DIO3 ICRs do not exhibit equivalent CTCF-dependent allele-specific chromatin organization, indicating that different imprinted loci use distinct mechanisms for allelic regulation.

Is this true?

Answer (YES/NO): YES